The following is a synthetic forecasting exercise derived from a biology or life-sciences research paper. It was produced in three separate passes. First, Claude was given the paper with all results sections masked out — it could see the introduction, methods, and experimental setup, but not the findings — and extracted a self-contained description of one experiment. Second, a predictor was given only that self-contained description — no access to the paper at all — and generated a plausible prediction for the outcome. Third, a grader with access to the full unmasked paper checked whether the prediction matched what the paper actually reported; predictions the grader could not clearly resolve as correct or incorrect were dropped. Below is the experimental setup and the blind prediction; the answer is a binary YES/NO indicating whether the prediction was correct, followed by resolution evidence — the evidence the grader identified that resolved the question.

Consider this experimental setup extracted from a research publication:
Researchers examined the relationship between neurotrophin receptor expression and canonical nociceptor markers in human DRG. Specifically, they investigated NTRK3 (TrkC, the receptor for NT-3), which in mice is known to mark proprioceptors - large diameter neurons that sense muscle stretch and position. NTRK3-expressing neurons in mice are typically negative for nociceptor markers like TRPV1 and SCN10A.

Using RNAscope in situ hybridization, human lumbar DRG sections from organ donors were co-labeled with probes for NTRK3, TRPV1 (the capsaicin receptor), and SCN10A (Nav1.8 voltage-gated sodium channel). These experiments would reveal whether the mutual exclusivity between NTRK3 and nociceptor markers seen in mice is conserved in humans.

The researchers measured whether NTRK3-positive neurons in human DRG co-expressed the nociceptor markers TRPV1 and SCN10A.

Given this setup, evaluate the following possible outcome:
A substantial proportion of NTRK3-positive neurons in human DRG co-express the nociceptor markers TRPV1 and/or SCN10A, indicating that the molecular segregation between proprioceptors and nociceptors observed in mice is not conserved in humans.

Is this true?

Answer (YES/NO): NO